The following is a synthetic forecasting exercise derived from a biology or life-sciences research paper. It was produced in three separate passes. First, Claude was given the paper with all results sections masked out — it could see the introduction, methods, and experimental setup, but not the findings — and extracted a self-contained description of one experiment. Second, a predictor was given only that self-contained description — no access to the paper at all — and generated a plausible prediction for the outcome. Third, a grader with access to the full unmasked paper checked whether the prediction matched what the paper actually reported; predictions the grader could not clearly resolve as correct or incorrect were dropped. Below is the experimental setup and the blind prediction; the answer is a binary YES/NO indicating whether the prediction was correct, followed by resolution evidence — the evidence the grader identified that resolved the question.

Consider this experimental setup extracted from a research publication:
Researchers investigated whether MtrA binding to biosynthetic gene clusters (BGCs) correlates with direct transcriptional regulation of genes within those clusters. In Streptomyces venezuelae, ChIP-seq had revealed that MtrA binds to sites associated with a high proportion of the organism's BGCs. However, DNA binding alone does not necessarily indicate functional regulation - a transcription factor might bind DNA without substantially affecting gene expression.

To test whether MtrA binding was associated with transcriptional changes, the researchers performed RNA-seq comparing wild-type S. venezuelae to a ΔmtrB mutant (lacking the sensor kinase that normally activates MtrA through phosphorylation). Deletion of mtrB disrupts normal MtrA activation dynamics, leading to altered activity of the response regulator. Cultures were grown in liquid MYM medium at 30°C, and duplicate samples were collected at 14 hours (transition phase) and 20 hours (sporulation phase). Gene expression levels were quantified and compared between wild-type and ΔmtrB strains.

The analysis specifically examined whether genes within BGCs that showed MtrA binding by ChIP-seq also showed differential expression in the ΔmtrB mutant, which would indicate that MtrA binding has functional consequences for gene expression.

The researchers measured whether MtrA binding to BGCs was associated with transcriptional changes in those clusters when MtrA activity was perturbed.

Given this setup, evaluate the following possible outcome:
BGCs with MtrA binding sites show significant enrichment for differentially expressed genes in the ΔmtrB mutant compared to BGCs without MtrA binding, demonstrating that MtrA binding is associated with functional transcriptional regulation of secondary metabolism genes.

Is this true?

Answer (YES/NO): YES